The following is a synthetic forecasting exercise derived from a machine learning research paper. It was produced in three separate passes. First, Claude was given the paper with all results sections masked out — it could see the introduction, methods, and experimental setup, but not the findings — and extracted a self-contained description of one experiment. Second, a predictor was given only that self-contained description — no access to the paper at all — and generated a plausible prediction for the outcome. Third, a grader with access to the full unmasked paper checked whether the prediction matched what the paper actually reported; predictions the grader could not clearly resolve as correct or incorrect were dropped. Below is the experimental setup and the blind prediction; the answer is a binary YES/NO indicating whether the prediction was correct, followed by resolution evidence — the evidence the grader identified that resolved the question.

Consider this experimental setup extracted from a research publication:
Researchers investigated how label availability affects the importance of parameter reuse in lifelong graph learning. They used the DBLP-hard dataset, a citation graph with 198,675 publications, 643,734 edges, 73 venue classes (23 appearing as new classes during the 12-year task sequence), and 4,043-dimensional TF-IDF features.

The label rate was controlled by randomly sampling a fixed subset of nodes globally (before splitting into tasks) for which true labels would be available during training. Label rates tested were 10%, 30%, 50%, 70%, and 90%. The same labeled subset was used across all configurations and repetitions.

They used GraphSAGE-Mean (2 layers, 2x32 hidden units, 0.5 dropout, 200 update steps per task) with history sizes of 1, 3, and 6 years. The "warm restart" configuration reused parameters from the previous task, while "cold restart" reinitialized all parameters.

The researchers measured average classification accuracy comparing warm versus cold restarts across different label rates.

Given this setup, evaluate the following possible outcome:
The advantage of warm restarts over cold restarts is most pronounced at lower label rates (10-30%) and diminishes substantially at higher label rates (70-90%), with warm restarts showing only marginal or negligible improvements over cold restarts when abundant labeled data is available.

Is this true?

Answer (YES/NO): NO